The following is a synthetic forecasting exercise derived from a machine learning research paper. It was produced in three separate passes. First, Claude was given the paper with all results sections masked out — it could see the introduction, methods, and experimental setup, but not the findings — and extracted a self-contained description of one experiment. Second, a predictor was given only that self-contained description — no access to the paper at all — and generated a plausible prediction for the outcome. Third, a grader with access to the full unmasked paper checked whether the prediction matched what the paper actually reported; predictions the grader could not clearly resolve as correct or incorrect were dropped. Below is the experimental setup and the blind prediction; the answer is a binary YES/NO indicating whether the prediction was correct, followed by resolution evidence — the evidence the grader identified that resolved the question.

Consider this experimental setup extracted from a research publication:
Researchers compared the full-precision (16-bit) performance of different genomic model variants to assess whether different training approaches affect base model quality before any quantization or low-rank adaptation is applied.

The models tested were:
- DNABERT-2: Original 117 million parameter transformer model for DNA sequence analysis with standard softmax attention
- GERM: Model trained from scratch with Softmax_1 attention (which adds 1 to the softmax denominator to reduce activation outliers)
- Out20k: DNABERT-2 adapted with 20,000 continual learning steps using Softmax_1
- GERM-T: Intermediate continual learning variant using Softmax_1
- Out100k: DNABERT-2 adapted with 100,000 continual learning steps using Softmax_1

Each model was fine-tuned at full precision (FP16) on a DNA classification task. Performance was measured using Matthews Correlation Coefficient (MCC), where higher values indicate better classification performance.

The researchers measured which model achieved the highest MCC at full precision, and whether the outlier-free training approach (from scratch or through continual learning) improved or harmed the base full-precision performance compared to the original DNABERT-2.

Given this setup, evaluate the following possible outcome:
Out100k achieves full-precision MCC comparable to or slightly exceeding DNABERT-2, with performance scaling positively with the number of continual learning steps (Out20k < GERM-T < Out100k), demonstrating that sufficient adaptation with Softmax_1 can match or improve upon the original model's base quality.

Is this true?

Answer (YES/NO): YES